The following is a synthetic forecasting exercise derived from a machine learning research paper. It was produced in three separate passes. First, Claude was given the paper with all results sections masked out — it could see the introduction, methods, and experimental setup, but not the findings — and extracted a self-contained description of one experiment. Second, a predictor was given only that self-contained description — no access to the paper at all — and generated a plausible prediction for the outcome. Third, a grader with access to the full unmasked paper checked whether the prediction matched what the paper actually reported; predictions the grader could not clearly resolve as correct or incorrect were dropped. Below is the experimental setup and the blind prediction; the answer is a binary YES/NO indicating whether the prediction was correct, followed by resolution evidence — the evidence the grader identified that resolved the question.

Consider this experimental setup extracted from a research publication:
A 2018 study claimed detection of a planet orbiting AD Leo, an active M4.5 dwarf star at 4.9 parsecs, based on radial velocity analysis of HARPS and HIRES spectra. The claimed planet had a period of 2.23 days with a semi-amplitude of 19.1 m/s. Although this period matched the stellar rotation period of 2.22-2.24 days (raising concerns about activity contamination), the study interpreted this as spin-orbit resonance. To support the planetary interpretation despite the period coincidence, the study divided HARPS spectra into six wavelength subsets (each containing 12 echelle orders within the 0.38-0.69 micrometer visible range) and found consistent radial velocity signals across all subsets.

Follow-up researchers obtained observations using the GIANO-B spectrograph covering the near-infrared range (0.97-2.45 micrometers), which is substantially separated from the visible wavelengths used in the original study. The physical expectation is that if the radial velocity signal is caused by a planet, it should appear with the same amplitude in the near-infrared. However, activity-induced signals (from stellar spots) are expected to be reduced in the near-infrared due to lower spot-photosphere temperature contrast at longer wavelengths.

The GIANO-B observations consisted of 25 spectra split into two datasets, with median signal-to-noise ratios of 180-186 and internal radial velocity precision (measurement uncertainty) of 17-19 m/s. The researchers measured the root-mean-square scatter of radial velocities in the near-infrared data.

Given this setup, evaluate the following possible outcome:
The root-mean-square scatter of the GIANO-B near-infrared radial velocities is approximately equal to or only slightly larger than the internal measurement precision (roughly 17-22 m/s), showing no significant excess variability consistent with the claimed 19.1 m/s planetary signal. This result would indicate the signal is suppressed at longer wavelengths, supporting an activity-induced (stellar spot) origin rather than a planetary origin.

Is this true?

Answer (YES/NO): YES